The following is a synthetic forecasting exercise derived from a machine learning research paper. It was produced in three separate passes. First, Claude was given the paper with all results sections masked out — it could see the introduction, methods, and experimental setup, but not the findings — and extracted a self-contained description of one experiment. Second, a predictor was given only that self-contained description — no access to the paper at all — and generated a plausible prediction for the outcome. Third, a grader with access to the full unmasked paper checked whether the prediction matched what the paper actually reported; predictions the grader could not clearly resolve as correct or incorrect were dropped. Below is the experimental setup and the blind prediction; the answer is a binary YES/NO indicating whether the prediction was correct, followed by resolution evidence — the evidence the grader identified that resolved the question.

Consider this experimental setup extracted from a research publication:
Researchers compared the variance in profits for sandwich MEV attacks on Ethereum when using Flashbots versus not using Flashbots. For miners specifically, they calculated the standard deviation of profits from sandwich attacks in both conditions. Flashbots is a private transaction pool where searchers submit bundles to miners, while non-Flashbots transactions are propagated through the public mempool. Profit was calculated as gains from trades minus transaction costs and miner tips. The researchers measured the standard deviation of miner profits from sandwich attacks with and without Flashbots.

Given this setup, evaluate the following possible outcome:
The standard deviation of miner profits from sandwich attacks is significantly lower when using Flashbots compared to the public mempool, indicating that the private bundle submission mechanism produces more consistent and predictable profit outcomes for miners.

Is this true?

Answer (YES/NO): NO